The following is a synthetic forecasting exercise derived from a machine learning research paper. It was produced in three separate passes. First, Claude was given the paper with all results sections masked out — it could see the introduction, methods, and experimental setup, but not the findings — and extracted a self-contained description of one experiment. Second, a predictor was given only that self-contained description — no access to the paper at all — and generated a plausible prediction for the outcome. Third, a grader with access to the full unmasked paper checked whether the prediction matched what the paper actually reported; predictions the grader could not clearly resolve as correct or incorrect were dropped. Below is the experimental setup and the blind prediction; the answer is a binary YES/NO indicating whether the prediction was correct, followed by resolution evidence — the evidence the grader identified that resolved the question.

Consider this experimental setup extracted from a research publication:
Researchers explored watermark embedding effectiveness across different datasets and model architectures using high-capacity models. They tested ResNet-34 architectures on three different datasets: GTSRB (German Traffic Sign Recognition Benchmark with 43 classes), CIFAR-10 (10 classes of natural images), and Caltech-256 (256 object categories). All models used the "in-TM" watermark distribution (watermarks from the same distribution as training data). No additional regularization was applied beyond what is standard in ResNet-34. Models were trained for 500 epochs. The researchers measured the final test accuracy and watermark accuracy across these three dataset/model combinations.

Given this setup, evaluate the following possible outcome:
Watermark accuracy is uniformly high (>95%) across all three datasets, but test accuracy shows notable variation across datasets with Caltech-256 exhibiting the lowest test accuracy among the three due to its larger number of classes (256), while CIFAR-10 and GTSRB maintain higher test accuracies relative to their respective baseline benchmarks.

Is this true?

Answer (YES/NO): NO